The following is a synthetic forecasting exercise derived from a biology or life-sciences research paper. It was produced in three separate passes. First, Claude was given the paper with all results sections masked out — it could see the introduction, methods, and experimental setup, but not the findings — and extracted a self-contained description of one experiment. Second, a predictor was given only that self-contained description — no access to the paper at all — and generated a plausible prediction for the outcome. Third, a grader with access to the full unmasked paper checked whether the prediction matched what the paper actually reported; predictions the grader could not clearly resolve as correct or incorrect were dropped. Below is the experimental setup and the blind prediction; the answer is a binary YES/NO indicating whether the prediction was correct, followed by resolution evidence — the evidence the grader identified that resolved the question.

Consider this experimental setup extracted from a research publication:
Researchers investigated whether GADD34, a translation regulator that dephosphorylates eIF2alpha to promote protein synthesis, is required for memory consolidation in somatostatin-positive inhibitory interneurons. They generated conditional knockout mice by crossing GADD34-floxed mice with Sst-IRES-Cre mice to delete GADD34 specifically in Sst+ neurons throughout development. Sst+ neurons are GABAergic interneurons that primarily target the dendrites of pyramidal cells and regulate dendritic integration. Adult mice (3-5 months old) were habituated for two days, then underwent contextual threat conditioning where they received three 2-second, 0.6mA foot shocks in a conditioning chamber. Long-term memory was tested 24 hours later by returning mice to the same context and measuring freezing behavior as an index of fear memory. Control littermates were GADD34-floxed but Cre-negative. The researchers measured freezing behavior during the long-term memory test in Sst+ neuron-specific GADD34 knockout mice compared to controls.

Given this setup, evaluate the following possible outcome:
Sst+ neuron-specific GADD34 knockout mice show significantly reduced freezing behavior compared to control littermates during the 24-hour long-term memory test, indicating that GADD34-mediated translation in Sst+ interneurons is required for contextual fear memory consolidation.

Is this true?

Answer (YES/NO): NO